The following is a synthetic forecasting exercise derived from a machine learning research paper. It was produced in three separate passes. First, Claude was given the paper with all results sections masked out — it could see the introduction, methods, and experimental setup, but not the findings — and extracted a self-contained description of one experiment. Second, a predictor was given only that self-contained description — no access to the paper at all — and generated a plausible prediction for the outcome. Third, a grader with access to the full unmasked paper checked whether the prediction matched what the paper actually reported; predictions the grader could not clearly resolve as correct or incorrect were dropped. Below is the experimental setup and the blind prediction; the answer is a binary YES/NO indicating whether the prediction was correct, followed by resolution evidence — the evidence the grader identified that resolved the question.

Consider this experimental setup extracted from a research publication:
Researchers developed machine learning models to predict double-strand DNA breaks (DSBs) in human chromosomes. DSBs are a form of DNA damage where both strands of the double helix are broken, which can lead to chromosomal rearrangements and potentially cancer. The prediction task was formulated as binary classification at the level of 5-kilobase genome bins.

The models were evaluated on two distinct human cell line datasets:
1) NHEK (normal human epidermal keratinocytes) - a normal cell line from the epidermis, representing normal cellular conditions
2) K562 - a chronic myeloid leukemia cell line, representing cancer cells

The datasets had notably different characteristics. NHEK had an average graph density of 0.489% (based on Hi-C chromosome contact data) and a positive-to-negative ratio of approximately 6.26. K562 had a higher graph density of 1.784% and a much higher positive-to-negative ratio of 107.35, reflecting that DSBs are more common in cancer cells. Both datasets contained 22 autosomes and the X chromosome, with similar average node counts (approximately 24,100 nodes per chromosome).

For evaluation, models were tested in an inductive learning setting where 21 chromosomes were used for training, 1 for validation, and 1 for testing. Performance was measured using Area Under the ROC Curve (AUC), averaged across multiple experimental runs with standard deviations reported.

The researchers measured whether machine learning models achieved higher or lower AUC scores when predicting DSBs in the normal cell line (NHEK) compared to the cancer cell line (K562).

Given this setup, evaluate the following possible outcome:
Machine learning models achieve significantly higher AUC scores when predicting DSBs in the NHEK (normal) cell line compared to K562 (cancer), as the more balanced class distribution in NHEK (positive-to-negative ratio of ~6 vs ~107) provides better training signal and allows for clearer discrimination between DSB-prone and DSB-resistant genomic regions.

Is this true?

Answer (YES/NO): YES